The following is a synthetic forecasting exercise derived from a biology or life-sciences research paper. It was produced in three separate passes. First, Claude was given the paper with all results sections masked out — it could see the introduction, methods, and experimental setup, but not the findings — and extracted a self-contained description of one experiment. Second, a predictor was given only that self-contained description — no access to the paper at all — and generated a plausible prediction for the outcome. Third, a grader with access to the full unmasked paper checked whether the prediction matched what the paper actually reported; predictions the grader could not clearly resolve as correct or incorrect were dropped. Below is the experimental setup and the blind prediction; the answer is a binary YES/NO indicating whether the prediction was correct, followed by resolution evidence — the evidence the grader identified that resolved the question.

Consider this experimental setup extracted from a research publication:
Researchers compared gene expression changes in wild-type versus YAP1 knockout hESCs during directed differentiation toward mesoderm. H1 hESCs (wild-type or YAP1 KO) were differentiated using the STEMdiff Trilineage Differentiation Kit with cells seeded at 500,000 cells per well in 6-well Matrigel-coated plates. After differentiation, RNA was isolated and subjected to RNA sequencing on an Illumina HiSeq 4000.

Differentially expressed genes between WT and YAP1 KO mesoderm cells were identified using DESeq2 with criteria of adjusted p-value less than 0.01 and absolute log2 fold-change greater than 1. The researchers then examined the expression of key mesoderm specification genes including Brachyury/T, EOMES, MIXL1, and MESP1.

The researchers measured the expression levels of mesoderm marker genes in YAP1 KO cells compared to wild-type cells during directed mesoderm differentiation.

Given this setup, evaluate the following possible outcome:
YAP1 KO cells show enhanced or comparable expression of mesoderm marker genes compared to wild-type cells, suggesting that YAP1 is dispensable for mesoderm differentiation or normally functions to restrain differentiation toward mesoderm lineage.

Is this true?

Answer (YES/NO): YES